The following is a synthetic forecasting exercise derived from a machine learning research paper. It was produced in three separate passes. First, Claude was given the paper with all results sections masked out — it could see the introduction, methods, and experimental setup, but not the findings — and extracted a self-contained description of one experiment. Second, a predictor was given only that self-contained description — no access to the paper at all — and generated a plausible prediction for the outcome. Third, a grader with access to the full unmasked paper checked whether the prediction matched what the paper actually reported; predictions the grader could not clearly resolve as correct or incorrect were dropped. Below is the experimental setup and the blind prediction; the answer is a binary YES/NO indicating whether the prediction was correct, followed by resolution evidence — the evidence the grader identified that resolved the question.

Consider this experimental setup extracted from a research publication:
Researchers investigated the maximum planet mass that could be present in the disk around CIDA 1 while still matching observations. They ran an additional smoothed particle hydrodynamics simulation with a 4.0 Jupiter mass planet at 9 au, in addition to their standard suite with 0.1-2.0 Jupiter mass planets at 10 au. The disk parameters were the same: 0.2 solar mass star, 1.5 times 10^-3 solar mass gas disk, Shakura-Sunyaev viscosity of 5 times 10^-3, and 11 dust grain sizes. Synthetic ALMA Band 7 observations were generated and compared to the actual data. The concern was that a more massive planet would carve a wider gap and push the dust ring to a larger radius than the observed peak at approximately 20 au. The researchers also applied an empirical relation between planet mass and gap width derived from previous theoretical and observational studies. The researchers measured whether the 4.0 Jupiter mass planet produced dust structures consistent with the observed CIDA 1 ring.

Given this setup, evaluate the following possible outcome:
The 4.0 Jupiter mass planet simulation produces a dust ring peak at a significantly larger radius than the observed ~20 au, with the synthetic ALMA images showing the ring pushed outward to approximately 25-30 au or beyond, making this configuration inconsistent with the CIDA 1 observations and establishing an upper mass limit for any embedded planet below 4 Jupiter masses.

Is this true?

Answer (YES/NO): NO